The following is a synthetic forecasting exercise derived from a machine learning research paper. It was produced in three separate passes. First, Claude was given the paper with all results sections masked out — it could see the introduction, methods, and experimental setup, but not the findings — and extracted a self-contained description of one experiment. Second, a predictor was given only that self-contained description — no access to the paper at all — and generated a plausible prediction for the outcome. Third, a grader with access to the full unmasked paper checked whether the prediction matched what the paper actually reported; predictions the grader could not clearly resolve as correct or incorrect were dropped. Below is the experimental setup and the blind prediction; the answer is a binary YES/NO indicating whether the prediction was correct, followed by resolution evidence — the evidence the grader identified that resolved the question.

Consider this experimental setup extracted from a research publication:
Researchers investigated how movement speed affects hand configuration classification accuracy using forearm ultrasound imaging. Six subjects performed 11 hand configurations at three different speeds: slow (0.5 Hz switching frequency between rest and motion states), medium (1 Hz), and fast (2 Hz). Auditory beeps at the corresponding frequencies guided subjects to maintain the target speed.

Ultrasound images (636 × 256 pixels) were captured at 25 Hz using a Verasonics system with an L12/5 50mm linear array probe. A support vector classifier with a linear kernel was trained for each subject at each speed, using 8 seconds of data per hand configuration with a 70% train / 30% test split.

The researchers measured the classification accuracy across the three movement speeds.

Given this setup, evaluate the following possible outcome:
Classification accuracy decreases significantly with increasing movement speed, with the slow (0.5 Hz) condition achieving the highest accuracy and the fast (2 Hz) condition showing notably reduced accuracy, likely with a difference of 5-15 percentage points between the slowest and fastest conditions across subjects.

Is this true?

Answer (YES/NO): NO